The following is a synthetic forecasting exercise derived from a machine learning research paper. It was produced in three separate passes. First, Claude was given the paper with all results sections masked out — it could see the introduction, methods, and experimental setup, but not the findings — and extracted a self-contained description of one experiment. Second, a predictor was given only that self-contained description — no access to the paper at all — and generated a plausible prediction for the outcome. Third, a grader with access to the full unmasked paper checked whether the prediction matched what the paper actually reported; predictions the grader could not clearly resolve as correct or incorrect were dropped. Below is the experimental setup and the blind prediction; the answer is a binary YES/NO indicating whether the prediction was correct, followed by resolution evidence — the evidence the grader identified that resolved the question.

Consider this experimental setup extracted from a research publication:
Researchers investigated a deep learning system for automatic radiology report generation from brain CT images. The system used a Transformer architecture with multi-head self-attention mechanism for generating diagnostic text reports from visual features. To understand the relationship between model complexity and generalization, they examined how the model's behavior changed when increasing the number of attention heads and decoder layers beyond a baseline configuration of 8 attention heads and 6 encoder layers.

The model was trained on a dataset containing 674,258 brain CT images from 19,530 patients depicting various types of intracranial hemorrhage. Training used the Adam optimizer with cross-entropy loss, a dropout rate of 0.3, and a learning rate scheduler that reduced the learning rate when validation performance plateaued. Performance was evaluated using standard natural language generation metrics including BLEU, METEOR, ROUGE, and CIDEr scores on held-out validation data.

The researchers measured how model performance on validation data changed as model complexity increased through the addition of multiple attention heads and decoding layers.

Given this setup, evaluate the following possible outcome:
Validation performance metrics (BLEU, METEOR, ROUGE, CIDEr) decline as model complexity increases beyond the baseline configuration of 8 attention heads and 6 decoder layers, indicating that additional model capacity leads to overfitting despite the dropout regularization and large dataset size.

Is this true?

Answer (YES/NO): YES